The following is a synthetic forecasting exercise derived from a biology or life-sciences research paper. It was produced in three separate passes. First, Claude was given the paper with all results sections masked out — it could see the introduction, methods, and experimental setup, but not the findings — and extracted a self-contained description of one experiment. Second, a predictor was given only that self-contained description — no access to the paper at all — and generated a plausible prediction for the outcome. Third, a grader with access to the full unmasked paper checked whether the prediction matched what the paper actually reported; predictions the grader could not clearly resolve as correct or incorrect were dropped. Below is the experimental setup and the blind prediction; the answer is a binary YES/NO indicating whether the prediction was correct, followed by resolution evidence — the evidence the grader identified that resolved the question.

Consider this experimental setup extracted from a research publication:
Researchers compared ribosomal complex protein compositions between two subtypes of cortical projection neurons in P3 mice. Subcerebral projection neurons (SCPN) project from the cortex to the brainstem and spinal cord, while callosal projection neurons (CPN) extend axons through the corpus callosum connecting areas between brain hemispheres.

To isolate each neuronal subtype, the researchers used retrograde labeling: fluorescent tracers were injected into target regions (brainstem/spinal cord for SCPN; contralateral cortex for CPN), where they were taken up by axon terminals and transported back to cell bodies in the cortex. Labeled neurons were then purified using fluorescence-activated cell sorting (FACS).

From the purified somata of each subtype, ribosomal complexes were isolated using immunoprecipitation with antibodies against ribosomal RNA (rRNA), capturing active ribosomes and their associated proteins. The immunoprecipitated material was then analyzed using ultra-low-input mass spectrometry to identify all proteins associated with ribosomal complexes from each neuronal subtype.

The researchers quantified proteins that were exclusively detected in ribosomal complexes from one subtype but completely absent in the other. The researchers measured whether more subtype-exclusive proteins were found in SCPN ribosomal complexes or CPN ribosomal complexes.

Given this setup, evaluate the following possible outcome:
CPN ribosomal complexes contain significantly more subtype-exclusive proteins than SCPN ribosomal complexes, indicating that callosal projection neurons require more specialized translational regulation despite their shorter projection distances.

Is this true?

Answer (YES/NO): NO